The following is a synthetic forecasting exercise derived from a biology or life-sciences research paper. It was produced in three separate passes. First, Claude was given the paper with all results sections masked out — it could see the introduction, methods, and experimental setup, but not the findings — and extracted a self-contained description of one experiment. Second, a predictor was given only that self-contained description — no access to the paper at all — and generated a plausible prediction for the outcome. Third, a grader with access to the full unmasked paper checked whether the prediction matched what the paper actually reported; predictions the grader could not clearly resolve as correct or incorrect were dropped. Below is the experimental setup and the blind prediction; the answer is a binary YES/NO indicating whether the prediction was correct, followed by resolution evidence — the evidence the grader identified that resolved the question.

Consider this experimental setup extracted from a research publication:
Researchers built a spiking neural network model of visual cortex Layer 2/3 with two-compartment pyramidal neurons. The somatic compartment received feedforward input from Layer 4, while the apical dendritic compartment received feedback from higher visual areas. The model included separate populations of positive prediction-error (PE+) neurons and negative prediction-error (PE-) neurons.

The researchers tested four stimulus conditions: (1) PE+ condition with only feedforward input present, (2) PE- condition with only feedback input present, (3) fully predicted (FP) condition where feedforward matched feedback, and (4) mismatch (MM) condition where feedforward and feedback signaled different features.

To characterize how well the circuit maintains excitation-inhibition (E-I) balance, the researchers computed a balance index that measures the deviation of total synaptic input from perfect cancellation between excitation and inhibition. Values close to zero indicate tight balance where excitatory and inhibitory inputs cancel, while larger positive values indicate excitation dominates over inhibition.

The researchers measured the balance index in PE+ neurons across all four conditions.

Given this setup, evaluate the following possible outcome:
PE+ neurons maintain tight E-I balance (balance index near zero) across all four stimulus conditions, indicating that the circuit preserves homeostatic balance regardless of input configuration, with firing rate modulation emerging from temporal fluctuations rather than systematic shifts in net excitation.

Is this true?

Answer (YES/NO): NO